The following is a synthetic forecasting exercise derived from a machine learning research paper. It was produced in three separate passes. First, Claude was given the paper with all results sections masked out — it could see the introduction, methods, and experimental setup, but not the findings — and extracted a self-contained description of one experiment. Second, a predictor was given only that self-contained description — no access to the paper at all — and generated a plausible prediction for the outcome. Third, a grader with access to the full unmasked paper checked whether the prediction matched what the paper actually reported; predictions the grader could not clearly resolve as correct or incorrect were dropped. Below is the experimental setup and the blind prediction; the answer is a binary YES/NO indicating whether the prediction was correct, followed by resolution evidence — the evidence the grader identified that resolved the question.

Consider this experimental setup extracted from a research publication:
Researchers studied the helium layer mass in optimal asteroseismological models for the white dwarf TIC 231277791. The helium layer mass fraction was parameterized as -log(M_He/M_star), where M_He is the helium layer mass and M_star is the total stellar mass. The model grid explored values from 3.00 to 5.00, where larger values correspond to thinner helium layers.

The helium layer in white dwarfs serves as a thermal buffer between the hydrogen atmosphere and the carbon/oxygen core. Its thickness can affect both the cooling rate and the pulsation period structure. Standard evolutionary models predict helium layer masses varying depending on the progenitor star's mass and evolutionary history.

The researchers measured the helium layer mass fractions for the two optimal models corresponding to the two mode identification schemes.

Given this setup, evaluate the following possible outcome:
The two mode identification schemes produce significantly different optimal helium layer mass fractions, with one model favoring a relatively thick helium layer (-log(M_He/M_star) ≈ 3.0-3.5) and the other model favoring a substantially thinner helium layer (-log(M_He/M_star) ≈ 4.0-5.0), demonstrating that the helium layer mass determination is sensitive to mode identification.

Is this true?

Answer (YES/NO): YES